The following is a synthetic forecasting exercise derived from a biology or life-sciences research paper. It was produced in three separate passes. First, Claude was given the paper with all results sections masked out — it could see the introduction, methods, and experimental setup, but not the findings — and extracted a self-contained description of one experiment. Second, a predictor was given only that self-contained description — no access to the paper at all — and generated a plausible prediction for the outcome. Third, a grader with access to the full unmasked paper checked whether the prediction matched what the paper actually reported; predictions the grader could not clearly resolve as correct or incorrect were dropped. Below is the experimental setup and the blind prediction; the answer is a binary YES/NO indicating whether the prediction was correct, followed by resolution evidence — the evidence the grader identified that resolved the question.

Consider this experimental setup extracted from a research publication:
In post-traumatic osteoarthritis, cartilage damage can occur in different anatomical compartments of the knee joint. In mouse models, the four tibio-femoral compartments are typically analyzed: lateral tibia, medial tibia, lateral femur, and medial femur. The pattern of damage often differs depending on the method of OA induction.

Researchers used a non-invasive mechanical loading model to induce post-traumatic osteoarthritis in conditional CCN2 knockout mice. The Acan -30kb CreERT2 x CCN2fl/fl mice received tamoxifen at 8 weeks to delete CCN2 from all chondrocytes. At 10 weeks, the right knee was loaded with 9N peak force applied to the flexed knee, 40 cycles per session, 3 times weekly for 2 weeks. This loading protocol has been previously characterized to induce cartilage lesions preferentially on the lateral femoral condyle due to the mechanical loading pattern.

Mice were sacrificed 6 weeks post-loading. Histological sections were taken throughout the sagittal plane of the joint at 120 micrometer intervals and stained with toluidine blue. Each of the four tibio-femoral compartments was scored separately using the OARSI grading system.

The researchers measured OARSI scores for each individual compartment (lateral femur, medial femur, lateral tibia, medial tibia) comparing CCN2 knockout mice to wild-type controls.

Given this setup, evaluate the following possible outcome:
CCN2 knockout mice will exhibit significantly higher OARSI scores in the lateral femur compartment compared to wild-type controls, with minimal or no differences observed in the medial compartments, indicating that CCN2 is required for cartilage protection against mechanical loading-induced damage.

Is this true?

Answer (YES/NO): NO